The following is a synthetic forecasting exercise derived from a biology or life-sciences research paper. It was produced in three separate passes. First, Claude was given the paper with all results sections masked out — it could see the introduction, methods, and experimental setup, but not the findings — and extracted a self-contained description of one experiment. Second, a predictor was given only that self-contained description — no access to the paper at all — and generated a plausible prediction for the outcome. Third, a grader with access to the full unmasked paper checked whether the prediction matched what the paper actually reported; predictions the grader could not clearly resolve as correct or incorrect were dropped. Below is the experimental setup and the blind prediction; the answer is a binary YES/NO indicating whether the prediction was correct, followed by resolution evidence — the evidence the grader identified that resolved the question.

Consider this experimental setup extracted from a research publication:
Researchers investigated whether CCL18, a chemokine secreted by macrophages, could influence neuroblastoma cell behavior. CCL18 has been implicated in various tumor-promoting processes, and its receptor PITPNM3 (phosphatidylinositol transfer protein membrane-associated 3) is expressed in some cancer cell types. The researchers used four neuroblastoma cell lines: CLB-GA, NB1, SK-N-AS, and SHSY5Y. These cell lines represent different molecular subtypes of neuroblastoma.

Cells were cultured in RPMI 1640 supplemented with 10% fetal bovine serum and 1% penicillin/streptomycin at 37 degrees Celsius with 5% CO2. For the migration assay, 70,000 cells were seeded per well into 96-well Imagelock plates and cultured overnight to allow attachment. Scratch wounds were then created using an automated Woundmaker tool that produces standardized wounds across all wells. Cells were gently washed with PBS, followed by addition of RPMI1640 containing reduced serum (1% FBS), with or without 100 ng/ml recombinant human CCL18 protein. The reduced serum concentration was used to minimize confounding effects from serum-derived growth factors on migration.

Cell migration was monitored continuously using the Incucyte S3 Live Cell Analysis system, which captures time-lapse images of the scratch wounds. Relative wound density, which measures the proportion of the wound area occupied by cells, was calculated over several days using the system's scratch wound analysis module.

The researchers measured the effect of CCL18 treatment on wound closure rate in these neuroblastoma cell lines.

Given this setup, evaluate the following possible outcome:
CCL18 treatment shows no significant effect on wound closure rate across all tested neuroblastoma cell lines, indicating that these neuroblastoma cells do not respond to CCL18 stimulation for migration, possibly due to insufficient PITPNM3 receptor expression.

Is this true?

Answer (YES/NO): NO